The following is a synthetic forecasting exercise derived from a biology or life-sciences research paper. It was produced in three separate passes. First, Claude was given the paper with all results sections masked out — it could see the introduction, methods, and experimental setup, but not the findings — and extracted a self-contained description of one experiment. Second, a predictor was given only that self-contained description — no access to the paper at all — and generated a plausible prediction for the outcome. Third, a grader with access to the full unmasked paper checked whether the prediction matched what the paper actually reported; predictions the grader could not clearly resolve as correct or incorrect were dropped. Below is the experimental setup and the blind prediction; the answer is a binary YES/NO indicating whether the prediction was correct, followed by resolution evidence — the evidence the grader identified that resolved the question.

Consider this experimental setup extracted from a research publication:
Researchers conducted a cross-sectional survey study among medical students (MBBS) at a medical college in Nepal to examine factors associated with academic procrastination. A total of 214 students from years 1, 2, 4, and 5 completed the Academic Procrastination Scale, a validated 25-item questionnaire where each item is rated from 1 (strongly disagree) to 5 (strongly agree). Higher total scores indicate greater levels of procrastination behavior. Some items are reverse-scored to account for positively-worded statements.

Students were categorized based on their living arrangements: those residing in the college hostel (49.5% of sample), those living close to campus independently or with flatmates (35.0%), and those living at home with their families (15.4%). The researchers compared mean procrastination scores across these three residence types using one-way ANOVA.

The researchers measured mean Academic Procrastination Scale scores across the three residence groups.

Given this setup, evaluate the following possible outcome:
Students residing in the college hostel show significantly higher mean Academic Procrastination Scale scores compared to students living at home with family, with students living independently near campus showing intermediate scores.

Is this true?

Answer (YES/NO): NO